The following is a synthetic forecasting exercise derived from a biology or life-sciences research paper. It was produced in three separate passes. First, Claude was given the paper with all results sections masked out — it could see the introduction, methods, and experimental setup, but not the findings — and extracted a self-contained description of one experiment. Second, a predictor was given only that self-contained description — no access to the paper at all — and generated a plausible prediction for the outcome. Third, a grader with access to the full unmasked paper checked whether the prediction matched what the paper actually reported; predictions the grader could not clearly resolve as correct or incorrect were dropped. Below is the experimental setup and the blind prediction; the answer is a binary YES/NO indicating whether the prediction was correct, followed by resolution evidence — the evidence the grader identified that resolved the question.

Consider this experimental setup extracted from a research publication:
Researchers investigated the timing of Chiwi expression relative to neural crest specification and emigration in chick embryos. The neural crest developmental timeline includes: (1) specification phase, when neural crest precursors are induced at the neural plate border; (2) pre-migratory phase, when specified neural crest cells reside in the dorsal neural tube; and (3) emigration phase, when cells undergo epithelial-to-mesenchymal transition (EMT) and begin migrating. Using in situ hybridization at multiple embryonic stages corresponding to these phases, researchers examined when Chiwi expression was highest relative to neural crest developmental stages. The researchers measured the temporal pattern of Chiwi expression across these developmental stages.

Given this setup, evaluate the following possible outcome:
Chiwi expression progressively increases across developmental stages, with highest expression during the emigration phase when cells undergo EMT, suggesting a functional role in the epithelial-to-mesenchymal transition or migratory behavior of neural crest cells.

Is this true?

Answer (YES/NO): NO